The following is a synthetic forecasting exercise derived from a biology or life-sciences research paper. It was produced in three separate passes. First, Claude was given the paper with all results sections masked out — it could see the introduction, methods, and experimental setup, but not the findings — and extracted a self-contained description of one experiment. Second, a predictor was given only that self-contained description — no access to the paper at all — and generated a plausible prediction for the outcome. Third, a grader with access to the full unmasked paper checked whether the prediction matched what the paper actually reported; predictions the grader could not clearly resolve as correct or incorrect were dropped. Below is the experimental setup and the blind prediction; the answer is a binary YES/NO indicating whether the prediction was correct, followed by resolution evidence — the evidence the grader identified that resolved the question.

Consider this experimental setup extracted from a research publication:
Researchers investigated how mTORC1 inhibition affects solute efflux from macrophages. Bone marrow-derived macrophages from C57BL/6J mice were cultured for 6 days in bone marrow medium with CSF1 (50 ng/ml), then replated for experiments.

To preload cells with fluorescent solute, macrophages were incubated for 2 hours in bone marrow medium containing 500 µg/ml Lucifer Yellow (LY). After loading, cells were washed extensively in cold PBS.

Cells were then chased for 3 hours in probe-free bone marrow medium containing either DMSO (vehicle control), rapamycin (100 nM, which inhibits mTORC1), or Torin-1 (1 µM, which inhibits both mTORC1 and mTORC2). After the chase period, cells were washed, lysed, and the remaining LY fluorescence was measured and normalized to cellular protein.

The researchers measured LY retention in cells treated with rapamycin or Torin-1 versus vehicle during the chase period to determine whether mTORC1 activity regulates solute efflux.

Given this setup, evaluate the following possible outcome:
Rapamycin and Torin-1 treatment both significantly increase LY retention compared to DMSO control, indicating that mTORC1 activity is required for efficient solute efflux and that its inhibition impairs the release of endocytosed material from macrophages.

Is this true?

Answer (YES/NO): YES